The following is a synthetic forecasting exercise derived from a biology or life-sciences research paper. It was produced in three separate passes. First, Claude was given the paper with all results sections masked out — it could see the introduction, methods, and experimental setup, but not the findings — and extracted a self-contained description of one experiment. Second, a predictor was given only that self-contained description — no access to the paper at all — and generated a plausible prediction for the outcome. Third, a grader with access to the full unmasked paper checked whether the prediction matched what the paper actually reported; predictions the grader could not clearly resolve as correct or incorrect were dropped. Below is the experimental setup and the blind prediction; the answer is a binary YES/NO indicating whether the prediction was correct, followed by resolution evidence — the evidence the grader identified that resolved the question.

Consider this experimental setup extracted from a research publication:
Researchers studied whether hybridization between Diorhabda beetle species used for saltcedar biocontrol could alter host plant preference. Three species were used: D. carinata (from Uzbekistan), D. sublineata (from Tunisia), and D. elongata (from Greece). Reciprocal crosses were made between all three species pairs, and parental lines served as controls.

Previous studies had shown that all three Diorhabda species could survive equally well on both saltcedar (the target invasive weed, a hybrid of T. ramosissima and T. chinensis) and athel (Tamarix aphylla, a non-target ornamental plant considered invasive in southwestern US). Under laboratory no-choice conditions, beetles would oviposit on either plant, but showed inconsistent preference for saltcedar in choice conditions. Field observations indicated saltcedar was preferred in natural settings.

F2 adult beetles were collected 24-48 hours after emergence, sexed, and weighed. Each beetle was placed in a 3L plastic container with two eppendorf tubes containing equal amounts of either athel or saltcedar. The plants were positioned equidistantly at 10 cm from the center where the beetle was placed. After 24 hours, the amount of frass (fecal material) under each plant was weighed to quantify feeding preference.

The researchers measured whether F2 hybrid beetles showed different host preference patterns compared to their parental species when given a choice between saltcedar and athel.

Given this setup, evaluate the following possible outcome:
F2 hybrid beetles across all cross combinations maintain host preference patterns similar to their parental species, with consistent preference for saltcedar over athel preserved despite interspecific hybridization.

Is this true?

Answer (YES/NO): NO